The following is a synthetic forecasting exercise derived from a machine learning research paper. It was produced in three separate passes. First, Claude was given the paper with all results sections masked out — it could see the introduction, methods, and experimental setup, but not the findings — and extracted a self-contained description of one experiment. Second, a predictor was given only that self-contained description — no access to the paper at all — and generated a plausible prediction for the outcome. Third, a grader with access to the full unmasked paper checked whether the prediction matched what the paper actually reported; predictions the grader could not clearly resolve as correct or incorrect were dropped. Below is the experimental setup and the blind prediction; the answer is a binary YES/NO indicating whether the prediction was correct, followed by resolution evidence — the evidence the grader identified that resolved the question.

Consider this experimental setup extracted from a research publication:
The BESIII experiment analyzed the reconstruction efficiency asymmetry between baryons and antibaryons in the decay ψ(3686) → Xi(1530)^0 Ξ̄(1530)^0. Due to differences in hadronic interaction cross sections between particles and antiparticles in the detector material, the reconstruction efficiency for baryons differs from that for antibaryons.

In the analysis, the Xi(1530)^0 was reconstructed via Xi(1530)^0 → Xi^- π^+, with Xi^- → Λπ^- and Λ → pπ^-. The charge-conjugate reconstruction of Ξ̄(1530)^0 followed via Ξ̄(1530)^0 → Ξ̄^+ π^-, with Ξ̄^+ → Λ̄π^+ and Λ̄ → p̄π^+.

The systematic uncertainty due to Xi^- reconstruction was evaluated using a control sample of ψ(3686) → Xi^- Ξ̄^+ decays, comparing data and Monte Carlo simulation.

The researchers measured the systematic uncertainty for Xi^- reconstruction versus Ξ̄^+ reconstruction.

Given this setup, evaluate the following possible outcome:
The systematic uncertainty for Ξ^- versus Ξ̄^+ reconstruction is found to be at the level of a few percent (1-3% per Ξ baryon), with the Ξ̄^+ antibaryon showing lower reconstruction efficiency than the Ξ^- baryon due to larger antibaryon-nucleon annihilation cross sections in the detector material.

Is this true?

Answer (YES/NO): NO